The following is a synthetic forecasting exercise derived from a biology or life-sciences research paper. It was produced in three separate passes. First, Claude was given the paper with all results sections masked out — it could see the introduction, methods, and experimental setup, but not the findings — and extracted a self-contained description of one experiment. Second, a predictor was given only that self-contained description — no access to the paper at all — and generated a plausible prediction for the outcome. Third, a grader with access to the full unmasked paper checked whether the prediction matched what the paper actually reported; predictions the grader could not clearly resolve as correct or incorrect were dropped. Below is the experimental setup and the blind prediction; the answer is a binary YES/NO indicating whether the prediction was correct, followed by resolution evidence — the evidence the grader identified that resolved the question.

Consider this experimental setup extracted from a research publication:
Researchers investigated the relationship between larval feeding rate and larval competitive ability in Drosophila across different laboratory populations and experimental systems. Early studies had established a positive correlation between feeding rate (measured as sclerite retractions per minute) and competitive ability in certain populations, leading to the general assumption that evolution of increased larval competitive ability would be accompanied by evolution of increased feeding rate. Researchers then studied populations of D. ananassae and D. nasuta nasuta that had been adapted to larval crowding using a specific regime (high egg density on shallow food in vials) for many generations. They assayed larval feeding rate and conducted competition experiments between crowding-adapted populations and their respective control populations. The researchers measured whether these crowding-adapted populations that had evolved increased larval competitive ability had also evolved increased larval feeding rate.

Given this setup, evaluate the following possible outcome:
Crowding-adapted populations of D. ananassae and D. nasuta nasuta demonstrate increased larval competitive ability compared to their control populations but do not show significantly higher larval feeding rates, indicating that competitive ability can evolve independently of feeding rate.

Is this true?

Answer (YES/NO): YES